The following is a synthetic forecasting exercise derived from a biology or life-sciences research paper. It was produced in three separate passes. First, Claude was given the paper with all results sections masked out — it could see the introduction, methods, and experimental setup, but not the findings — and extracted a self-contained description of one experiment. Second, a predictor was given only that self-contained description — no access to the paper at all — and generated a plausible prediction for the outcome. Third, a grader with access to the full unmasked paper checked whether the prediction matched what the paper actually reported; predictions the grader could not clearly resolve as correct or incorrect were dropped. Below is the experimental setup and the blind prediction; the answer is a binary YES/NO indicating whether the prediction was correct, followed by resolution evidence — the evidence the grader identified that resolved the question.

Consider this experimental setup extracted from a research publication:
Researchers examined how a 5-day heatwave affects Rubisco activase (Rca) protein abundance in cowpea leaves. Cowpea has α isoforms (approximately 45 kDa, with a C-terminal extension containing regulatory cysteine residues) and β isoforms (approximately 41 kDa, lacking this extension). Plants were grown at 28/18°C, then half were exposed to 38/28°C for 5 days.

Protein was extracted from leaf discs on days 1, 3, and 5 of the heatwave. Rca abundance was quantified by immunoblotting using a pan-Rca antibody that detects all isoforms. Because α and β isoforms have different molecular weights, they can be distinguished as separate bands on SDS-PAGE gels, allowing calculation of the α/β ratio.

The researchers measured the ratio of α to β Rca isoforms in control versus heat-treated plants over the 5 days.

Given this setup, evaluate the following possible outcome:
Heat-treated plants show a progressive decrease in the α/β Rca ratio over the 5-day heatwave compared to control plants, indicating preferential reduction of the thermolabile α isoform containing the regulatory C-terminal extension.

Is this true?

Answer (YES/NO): NO